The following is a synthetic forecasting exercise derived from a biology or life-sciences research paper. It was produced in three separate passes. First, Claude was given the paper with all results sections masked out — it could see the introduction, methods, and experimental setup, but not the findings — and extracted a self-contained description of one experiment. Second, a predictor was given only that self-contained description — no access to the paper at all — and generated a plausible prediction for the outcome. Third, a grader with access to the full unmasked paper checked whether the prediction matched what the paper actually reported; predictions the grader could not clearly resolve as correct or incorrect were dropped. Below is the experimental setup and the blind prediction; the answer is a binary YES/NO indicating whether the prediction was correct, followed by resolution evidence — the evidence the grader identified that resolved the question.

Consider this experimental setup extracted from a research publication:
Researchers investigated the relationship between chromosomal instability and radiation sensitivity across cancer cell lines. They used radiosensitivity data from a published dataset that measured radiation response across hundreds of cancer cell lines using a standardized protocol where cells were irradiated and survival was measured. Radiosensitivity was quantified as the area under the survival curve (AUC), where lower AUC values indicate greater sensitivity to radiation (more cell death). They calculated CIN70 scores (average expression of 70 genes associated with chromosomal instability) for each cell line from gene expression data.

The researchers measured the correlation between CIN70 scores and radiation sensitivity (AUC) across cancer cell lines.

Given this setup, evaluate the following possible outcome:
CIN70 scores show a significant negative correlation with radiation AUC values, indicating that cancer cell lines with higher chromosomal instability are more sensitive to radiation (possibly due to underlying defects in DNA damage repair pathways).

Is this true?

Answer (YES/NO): YES